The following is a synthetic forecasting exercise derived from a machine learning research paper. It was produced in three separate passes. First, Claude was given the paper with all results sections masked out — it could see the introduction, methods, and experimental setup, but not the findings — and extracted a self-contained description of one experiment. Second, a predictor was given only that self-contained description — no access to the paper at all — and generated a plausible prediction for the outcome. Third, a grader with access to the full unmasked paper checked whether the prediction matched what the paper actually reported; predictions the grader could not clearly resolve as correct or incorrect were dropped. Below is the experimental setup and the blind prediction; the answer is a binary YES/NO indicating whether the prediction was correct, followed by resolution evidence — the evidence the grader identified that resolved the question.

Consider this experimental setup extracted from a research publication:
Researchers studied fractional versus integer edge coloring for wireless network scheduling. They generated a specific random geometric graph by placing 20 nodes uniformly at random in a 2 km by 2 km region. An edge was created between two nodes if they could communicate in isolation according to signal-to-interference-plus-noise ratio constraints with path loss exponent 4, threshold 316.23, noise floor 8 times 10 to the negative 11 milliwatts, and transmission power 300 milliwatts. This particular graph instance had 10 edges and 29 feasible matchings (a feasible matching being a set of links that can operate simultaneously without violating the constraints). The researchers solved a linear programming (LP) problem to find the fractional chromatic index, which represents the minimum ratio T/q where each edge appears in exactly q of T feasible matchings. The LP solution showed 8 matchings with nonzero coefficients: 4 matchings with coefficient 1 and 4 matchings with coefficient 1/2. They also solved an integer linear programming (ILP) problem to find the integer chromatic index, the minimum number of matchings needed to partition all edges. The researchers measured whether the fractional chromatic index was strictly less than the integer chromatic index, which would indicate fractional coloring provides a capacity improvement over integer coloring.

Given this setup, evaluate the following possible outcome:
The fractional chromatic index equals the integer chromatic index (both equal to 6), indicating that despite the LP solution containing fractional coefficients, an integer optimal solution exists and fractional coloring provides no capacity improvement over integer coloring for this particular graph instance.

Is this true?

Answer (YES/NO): YES